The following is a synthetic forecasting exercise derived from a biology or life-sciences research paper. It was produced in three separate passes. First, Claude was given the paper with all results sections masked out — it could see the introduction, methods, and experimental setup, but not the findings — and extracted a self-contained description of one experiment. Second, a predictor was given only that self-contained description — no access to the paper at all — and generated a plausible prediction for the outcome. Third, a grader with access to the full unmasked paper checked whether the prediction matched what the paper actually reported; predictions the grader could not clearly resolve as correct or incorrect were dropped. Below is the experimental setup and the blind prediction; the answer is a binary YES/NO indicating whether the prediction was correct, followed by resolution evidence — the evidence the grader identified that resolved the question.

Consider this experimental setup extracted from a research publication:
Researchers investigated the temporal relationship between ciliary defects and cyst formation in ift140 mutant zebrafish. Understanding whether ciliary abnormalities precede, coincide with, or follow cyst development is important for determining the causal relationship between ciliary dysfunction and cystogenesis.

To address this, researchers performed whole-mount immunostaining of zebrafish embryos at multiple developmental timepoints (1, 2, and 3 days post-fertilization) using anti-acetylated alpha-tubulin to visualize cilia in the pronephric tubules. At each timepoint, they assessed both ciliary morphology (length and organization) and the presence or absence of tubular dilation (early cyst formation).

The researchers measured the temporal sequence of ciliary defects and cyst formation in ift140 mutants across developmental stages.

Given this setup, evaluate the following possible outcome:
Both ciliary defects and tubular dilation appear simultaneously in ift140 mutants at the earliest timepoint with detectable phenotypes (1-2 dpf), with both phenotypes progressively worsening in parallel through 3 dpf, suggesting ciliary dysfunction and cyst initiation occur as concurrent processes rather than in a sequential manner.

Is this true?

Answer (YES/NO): NO